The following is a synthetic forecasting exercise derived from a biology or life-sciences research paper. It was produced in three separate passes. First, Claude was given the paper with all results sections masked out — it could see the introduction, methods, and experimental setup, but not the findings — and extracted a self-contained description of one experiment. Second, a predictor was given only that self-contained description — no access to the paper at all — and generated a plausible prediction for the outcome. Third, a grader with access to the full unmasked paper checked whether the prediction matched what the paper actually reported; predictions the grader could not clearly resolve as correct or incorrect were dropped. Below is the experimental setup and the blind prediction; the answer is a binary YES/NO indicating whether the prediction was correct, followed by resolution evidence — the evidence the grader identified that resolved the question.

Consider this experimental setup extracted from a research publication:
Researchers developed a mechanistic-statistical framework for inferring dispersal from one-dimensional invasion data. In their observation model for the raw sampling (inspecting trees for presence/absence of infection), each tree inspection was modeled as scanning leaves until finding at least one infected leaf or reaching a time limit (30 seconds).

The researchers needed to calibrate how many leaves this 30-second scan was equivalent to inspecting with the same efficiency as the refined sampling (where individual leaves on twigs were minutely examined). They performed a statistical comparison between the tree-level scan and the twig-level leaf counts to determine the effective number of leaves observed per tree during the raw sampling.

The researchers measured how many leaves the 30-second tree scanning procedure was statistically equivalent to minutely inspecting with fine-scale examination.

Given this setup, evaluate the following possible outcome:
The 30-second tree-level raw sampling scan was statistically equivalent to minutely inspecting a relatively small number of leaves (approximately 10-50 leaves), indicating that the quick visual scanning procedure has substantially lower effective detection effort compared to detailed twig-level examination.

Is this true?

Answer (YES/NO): YES